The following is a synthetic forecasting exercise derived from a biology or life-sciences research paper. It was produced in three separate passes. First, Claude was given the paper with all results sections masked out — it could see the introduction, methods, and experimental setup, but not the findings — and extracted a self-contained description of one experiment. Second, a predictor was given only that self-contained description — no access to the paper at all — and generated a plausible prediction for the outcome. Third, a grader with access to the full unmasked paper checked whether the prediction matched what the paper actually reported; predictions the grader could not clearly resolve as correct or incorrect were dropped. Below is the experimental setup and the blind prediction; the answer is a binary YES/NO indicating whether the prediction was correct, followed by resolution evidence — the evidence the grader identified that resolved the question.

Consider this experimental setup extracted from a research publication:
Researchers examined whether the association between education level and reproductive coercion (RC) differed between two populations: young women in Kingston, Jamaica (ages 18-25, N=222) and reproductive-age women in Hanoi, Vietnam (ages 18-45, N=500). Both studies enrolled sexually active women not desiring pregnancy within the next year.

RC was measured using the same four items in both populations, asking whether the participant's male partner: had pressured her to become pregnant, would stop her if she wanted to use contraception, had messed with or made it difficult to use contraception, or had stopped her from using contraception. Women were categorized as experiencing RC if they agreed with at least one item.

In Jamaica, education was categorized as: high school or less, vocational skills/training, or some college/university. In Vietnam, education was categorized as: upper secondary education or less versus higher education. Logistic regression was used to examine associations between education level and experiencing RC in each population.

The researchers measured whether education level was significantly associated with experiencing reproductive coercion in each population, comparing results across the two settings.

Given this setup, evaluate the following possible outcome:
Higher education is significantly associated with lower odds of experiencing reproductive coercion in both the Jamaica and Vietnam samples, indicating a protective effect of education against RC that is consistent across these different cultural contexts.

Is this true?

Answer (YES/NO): NO